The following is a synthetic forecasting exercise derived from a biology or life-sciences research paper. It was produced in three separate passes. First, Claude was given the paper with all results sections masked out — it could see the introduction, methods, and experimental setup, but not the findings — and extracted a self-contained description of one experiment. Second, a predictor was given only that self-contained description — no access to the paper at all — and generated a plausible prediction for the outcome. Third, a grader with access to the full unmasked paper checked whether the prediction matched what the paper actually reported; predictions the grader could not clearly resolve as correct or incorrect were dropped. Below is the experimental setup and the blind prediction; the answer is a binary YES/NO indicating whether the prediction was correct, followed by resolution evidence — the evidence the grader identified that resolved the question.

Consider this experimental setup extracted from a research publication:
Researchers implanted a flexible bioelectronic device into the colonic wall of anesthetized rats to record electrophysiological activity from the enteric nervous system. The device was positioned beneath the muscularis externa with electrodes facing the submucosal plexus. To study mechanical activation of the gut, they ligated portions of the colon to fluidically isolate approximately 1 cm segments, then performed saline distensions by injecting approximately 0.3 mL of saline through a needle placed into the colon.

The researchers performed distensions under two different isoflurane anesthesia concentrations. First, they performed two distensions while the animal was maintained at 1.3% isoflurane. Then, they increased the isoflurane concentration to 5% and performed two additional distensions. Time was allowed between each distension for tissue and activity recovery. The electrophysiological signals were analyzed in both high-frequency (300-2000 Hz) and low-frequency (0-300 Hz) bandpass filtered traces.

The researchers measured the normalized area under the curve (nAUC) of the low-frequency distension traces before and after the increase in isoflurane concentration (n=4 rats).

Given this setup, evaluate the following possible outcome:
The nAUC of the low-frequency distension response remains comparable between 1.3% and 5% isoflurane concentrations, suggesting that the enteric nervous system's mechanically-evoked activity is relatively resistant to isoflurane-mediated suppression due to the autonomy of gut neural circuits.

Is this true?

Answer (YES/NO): NO